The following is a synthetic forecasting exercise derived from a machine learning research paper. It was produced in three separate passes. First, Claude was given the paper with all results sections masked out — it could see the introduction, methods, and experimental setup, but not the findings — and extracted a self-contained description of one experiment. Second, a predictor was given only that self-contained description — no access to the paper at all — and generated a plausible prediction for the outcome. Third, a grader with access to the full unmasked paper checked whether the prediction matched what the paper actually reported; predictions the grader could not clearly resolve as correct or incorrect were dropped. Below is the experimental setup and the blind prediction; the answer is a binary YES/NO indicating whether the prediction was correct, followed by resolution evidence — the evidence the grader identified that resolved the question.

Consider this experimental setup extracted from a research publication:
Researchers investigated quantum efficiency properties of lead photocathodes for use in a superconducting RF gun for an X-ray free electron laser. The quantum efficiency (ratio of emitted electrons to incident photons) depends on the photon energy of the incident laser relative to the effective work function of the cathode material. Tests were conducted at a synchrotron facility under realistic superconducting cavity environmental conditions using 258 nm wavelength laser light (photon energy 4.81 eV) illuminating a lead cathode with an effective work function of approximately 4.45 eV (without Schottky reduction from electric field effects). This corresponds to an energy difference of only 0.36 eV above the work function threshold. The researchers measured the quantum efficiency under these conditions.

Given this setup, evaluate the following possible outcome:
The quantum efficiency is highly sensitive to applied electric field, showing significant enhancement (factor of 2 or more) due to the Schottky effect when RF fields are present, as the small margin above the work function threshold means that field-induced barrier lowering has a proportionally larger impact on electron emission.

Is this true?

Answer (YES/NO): NO